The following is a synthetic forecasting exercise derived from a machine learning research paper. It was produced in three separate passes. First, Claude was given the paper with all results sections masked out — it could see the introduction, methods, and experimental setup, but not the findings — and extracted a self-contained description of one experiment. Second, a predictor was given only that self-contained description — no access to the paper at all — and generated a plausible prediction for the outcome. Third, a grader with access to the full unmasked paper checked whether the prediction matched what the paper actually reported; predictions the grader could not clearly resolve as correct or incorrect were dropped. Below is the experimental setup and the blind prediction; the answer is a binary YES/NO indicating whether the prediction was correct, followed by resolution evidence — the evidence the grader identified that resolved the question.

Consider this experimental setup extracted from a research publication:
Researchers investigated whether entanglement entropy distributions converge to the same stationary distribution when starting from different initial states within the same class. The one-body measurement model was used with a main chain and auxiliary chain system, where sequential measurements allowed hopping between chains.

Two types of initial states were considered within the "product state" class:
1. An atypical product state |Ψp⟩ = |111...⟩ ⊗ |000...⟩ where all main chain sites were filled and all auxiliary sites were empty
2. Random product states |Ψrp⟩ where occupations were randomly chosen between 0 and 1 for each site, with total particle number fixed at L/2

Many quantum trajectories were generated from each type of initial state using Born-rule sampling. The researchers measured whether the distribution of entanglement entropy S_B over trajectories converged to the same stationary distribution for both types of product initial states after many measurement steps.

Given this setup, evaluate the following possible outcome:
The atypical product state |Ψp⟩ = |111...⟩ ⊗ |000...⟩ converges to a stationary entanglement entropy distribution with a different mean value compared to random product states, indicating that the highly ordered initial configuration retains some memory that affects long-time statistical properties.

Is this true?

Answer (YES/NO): NO